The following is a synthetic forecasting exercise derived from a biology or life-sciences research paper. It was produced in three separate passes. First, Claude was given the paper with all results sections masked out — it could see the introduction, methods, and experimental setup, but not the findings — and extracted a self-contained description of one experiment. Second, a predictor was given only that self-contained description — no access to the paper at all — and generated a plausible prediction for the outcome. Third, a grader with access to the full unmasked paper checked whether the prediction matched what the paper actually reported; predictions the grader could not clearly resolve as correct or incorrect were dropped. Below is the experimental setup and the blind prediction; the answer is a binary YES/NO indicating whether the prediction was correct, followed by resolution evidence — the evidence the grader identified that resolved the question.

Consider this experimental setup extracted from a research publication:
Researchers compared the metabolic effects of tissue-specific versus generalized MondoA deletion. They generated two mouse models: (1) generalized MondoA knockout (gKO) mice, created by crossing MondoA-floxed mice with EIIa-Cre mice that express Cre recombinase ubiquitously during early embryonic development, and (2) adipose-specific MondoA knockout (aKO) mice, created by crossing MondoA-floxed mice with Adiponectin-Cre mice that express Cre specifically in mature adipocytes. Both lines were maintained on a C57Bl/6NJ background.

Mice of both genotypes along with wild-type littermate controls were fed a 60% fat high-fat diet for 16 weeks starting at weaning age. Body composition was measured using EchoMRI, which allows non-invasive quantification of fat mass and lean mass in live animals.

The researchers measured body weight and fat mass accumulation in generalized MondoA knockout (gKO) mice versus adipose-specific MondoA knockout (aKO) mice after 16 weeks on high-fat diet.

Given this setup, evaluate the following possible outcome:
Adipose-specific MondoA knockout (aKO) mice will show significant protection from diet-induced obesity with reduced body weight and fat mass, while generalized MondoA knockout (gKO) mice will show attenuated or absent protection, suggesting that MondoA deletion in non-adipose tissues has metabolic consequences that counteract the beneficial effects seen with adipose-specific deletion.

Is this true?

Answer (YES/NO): NO